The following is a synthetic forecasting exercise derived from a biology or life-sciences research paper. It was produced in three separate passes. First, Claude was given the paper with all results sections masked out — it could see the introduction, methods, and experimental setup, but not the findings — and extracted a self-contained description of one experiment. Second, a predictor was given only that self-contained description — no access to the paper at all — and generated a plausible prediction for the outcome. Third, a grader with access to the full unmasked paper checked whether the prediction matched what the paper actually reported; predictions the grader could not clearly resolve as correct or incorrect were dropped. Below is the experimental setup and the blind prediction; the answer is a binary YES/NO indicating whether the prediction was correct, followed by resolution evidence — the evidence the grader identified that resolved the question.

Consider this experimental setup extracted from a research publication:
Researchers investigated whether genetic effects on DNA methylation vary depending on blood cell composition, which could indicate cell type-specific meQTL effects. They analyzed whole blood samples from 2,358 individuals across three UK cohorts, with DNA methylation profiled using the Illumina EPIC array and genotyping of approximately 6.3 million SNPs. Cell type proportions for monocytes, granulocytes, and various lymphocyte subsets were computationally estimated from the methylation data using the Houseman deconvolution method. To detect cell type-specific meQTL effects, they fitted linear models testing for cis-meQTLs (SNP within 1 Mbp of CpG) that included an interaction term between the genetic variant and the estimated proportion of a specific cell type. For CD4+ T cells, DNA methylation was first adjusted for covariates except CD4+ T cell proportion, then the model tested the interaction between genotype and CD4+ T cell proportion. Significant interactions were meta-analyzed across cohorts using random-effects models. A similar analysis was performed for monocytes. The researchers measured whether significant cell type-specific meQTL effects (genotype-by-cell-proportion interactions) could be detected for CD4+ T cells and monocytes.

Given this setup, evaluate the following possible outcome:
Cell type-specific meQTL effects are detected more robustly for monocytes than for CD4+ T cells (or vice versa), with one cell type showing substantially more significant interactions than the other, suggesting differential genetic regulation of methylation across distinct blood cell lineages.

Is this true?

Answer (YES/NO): NO